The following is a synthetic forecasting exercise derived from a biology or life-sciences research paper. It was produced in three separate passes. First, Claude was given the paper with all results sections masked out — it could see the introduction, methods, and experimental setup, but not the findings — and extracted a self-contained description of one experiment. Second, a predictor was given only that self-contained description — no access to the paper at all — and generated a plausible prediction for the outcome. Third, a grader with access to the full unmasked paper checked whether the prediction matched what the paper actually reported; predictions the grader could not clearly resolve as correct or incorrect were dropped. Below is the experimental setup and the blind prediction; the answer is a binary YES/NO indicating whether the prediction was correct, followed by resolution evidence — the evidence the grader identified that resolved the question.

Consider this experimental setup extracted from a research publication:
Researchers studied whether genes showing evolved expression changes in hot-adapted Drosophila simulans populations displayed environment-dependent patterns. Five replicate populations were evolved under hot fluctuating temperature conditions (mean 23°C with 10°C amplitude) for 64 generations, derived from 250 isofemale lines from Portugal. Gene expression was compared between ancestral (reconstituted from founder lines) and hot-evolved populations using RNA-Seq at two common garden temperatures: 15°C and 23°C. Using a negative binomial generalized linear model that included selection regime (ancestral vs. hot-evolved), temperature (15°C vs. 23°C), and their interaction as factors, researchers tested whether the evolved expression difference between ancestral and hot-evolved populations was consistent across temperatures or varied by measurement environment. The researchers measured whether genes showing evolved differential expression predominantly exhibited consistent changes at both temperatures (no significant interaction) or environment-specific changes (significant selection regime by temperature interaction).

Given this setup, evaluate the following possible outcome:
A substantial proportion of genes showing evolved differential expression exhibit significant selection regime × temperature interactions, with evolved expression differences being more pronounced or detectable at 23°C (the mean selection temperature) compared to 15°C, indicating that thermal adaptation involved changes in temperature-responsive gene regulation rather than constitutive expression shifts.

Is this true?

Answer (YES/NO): NO